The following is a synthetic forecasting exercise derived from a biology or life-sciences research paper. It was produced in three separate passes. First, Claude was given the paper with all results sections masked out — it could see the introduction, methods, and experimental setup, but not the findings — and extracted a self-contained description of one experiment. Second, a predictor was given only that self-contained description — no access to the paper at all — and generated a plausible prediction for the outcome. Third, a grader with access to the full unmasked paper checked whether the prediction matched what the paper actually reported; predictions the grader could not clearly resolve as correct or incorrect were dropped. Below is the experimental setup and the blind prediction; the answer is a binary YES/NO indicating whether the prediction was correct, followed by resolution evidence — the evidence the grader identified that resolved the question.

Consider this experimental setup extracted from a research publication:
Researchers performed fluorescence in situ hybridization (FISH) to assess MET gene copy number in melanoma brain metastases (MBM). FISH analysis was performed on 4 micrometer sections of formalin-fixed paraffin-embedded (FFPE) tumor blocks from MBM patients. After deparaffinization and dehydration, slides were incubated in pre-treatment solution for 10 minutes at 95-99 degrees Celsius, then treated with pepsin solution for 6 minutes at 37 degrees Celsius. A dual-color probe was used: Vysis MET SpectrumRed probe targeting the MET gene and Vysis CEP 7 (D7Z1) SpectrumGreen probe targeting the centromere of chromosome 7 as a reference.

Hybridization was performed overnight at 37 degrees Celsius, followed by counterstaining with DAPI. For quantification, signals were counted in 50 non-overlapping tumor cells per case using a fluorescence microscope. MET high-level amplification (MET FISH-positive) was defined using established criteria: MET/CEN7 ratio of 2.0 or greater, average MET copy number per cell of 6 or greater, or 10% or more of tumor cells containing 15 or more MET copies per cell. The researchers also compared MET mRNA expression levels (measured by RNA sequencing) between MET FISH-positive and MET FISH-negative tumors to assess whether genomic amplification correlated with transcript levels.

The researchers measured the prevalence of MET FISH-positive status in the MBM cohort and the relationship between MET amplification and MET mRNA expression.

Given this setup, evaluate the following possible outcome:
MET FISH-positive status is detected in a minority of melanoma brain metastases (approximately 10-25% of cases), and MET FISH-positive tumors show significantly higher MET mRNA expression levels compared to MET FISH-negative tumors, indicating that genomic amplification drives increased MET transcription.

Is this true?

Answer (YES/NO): NO